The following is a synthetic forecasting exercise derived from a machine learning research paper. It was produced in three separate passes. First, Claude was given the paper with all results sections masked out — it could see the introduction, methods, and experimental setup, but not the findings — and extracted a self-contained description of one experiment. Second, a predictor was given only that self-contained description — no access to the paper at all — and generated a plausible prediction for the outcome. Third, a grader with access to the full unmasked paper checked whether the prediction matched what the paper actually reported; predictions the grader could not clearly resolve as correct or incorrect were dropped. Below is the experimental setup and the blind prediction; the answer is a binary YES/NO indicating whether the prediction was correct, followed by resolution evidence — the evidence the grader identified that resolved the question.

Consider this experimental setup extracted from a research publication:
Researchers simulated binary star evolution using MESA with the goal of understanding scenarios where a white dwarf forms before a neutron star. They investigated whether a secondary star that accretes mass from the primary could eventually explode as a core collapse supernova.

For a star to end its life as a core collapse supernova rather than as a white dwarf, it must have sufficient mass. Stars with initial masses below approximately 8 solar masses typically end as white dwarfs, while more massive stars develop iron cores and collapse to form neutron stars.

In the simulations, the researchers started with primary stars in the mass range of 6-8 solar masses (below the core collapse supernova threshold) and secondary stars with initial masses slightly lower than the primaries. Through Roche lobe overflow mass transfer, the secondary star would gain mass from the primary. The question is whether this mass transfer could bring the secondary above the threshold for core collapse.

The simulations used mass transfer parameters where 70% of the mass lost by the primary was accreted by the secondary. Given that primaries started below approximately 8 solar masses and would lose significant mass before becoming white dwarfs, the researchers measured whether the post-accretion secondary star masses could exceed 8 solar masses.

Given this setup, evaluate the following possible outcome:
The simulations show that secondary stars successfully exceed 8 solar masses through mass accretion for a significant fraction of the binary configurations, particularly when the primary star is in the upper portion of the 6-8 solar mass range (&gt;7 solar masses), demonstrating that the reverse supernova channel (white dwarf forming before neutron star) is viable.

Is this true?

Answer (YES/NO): NO